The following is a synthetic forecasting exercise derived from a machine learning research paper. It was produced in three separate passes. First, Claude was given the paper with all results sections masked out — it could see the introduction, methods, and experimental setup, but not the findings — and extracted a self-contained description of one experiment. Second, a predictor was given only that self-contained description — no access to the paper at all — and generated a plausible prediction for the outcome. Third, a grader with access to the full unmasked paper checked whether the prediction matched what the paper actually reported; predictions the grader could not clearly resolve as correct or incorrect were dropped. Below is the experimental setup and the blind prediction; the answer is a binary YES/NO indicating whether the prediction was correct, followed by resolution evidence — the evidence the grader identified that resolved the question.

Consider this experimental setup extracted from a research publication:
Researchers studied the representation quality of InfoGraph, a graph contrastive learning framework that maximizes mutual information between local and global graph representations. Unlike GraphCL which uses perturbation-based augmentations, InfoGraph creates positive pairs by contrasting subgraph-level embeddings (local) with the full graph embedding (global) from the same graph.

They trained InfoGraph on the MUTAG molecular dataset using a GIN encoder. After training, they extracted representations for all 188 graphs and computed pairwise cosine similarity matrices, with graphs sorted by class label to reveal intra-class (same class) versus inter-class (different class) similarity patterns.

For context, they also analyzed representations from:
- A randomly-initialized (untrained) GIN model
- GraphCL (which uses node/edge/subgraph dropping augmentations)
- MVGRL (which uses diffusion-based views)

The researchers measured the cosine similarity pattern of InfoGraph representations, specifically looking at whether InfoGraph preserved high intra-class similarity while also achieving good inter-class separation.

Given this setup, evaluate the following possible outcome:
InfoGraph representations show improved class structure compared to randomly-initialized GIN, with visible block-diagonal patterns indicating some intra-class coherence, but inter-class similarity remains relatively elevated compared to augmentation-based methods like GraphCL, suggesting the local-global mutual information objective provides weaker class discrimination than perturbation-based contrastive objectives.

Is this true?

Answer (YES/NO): NO